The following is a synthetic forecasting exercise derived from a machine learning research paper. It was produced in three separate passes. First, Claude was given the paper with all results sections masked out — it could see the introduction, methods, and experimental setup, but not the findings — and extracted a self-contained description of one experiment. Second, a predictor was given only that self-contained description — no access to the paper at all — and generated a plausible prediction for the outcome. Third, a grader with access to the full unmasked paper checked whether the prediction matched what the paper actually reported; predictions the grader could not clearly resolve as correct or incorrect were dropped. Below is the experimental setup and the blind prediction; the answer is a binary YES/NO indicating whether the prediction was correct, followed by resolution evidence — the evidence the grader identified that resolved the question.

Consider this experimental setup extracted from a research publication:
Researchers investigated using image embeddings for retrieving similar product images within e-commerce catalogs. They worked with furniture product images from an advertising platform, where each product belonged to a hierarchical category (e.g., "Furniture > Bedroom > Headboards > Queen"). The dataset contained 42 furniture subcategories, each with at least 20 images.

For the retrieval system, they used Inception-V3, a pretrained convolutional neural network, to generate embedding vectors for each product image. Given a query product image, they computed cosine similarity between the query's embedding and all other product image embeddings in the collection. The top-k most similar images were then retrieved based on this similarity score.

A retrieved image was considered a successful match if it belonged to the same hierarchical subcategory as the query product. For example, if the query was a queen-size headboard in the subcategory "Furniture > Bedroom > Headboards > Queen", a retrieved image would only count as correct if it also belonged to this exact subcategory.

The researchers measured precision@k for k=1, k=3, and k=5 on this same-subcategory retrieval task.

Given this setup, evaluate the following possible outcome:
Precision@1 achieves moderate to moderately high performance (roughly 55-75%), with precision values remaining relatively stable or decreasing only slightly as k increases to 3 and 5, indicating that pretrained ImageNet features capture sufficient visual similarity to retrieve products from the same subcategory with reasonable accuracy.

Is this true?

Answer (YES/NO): NO